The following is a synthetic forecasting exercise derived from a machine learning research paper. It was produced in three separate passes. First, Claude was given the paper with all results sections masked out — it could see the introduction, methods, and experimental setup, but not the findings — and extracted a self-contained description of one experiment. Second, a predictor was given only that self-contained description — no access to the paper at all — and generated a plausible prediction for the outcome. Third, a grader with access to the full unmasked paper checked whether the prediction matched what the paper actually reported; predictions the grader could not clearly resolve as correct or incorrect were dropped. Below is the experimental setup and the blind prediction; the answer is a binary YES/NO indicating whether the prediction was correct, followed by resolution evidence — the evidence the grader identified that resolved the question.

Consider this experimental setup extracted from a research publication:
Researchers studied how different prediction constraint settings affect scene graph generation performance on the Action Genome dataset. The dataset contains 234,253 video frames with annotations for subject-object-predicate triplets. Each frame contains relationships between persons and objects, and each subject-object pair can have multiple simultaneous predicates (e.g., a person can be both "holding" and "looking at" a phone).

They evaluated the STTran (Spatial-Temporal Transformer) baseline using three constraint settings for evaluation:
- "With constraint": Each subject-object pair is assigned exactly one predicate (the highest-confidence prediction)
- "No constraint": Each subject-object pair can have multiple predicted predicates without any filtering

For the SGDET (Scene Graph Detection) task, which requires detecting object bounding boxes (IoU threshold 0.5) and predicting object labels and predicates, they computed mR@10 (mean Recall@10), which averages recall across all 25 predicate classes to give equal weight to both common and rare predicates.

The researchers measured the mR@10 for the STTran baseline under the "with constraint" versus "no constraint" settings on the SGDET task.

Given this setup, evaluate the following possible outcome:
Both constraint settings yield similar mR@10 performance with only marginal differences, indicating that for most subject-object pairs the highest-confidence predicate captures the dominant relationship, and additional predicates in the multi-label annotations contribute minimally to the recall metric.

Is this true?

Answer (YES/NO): NO